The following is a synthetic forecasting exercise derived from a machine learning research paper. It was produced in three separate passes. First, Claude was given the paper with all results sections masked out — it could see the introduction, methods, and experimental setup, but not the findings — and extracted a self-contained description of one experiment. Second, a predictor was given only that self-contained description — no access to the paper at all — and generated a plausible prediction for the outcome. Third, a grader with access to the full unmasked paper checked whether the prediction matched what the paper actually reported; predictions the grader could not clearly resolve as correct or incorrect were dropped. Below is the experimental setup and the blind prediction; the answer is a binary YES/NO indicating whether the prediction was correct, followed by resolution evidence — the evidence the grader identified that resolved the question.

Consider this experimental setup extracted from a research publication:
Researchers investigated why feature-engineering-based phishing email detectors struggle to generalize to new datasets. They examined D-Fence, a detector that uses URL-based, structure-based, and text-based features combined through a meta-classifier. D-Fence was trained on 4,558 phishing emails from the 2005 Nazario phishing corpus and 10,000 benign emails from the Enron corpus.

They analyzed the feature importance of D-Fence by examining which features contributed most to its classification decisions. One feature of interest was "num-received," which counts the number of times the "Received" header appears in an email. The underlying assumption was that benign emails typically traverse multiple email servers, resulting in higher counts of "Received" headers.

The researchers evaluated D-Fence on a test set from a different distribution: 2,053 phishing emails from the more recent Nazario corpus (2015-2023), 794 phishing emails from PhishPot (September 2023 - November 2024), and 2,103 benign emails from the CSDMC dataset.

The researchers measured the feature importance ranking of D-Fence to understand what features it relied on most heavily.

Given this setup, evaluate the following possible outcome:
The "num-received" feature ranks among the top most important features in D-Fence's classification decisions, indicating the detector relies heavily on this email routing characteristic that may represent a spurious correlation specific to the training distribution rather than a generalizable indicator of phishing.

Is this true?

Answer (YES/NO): YES